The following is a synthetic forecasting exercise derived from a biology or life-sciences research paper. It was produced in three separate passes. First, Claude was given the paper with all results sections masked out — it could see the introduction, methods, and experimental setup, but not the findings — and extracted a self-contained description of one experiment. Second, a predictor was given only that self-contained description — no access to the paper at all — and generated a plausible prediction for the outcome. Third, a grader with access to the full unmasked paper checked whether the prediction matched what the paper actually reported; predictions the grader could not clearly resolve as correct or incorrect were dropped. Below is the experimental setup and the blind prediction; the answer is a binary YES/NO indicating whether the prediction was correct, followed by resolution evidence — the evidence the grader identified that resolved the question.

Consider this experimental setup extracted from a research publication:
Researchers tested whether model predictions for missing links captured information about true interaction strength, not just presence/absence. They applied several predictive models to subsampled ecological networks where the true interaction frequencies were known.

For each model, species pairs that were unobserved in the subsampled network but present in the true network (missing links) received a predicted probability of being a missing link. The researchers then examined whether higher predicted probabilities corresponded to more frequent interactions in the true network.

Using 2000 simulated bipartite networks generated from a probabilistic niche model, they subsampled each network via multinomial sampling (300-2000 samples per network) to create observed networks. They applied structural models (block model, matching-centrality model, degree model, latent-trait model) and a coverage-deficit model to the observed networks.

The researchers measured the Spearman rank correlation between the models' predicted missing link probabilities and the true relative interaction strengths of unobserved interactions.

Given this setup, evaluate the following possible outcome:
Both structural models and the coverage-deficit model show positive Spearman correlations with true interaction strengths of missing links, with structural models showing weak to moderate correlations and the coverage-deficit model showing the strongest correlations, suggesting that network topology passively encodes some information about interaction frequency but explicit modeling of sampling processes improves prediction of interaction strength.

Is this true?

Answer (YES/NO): NO